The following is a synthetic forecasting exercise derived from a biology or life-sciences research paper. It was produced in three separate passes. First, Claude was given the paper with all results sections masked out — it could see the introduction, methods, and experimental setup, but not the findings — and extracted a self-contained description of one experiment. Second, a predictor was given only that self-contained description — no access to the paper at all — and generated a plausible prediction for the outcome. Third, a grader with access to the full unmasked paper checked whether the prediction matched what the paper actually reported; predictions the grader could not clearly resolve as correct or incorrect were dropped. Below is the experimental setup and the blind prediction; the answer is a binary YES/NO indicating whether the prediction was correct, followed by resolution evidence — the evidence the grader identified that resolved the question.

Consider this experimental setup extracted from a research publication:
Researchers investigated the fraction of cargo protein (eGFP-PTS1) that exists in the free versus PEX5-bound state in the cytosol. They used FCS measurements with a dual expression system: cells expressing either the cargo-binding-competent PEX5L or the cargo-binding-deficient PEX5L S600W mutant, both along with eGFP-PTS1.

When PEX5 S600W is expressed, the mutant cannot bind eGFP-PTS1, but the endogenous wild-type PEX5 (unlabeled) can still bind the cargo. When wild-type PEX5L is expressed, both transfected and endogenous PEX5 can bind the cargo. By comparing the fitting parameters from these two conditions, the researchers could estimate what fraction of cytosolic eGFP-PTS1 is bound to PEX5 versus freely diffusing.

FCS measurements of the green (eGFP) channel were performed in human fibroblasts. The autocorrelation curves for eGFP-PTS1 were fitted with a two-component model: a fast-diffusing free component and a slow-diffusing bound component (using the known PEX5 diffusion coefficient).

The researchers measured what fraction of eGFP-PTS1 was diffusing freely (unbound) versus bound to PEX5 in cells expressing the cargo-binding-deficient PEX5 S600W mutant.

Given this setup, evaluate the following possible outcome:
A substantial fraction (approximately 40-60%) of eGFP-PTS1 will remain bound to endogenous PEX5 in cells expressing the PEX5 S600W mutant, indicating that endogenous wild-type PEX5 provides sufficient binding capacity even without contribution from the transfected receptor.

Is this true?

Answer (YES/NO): NO